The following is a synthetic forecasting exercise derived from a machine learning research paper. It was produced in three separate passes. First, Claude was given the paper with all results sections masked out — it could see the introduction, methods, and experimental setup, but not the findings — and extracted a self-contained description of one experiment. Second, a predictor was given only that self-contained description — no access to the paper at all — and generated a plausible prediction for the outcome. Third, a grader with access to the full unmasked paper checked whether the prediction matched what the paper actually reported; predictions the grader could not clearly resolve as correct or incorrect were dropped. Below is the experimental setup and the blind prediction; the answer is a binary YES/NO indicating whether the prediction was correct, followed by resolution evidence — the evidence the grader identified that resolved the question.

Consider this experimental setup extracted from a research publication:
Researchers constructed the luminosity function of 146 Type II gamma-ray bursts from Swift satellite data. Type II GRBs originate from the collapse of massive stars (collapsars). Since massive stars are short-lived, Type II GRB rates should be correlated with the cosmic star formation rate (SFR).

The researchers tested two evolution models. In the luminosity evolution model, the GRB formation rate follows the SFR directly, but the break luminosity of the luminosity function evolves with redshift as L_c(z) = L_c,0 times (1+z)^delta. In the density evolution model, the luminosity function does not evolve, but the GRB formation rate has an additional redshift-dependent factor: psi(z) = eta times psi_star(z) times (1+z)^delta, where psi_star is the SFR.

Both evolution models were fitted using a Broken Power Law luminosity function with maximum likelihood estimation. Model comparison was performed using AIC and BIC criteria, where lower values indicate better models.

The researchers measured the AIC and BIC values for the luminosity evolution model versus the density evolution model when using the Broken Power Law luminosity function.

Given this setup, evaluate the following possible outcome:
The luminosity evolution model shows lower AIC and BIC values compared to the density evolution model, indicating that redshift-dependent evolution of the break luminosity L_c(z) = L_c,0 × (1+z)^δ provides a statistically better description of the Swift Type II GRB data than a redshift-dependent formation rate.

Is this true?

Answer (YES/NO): NO